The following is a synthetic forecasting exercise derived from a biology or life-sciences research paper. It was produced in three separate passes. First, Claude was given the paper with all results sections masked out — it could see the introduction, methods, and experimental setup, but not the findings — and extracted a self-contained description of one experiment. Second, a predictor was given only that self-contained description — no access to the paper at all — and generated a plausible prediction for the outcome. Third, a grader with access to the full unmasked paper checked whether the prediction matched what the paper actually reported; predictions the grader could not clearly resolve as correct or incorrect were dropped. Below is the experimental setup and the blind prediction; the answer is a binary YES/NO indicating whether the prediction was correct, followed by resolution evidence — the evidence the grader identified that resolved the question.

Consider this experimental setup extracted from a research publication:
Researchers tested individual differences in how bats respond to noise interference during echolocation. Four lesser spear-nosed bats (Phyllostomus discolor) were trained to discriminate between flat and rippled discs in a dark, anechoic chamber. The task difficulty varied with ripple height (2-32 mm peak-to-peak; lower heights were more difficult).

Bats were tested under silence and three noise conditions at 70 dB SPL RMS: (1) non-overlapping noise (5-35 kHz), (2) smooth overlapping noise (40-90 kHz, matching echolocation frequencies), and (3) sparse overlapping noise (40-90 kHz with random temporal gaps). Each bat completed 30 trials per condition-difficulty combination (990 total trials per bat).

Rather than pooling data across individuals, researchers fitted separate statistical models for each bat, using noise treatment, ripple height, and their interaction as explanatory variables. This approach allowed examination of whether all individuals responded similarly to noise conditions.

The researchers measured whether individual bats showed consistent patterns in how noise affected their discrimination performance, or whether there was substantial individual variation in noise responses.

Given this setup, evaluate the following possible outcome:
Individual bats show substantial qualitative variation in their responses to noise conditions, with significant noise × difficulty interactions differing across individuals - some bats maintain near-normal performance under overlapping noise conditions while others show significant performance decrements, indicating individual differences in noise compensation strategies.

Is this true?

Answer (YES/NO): YES